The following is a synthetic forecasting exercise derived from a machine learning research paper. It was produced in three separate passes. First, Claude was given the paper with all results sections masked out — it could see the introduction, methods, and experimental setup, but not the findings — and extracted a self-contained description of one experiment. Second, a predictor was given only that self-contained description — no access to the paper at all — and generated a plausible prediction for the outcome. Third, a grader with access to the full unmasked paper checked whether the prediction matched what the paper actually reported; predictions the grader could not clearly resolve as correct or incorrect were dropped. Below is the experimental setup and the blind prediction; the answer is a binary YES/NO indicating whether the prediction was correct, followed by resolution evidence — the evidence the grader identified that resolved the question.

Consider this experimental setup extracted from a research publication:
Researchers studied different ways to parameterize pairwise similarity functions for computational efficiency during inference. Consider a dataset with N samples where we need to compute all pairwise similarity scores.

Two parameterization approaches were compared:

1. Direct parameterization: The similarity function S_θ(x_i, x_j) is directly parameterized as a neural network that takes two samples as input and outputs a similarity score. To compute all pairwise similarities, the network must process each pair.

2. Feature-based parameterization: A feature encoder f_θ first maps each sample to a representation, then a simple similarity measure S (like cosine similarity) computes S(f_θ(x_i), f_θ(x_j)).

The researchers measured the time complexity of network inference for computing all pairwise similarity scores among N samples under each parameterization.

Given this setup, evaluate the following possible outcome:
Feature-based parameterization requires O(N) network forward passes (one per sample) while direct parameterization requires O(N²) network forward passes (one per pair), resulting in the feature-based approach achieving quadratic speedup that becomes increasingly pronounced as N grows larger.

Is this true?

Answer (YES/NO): YES